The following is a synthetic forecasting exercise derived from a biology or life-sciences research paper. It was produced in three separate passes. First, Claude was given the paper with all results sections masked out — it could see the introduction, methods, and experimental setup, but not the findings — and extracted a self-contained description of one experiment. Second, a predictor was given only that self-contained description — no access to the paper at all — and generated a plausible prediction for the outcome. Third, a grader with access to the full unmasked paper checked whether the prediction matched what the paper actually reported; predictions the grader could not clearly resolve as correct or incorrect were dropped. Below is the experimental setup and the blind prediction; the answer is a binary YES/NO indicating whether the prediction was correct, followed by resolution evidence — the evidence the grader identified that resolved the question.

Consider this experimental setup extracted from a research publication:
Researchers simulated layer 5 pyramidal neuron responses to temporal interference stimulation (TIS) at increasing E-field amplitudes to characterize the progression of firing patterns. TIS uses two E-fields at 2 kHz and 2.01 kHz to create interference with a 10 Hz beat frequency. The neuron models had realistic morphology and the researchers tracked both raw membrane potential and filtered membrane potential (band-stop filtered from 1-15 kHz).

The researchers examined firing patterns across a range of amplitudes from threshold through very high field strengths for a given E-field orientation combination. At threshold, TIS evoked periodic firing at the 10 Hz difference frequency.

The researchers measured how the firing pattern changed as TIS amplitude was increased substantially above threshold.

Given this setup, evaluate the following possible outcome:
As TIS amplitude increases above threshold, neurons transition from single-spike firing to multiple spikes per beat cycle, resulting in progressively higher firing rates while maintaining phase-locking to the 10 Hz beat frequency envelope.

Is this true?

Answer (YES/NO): NO